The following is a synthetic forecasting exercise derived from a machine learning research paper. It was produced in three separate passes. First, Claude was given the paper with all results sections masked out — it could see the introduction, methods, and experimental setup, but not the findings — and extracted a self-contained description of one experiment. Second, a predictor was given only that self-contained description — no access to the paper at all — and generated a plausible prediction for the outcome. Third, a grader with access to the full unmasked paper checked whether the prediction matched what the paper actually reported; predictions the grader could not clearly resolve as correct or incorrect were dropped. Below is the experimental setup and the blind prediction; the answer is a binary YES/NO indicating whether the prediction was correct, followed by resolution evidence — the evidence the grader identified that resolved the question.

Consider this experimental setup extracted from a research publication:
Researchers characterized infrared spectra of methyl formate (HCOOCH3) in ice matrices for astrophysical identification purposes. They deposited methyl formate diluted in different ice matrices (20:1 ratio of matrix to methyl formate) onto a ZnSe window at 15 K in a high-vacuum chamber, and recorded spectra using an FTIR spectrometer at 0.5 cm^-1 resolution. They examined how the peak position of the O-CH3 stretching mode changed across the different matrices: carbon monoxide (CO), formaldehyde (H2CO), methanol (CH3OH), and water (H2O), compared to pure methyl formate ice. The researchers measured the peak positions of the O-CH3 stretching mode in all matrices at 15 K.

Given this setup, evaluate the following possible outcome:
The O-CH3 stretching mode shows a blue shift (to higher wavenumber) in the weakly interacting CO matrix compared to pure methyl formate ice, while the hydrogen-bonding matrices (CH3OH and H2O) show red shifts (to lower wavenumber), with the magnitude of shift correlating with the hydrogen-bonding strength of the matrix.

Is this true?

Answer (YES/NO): NO